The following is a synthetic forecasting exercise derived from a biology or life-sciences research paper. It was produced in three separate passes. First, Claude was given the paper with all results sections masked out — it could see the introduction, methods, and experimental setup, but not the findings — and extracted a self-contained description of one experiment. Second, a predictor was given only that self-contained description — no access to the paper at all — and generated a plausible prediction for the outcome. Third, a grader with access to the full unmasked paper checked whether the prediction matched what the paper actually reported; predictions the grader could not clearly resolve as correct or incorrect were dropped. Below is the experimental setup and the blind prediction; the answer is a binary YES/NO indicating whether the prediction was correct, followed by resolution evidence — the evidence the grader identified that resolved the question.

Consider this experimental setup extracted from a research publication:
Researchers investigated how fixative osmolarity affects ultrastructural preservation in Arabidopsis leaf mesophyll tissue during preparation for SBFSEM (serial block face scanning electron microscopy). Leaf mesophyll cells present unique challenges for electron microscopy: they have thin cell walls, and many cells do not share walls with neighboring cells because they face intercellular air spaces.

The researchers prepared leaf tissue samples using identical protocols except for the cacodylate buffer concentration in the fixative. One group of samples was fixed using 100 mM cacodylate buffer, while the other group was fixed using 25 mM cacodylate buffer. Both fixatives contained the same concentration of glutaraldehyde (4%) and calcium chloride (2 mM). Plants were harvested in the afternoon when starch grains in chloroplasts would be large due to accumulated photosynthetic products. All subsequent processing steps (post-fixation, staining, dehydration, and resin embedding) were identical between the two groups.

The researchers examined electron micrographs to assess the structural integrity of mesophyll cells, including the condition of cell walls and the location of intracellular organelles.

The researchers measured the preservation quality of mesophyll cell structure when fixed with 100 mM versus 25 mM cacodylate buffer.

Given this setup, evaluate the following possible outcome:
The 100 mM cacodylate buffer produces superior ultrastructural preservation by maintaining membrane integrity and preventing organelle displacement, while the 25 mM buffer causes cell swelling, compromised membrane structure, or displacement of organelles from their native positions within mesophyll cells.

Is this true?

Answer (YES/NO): YES